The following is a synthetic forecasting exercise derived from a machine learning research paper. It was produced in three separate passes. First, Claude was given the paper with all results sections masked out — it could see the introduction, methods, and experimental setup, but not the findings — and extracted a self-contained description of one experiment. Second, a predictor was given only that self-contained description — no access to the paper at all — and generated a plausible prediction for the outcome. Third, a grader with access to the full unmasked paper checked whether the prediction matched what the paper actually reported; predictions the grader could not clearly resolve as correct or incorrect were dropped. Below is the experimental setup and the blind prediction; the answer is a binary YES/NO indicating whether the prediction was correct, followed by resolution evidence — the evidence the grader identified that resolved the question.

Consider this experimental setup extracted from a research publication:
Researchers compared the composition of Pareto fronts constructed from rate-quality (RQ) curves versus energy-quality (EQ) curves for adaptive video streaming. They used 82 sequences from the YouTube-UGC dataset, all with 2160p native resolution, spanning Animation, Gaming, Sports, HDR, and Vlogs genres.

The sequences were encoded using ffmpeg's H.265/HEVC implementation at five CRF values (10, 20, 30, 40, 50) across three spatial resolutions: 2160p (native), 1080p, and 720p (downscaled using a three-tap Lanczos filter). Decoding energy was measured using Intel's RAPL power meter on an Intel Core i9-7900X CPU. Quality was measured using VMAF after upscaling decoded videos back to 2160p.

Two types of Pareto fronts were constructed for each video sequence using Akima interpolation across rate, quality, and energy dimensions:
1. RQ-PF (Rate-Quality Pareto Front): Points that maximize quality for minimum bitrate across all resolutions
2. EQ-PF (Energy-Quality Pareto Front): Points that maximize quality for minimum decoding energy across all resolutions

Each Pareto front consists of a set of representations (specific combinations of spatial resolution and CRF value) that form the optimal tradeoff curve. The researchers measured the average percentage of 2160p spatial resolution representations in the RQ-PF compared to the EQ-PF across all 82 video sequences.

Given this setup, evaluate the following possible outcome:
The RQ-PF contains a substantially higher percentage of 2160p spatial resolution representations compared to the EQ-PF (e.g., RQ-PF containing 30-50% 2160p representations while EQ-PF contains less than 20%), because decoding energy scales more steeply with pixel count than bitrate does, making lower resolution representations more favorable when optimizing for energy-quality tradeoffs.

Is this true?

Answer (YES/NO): NO